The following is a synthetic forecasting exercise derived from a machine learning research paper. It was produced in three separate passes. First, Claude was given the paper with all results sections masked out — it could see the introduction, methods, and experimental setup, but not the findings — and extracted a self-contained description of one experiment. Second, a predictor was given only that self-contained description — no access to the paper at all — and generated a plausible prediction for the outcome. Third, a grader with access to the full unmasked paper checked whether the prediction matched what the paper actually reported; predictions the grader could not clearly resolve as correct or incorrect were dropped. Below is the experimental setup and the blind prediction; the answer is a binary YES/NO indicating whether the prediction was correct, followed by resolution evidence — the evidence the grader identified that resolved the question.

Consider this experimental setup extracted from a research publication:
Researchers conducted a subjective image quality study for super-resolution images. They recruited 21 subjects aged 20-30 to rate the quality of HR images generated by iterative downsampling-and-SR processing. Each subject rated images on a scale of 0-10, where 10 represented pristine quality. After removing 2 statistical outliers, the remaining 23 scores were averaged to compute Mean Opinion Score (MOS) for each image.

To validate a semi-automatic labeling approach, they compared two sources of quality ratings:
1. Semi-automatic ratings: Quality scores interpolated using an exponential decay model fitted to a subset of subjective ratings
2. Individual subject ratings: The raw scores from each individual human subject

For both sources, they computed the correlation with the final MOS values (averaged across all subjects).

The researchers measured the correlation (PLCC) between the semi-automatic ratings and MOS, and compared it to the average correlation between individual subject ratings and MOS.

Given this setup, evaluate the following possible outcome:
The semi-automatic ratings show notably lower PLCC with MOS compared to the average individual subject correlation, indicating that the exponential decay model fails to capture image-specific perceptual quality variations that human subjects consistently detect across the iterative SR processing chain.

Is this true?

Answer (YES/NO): NO